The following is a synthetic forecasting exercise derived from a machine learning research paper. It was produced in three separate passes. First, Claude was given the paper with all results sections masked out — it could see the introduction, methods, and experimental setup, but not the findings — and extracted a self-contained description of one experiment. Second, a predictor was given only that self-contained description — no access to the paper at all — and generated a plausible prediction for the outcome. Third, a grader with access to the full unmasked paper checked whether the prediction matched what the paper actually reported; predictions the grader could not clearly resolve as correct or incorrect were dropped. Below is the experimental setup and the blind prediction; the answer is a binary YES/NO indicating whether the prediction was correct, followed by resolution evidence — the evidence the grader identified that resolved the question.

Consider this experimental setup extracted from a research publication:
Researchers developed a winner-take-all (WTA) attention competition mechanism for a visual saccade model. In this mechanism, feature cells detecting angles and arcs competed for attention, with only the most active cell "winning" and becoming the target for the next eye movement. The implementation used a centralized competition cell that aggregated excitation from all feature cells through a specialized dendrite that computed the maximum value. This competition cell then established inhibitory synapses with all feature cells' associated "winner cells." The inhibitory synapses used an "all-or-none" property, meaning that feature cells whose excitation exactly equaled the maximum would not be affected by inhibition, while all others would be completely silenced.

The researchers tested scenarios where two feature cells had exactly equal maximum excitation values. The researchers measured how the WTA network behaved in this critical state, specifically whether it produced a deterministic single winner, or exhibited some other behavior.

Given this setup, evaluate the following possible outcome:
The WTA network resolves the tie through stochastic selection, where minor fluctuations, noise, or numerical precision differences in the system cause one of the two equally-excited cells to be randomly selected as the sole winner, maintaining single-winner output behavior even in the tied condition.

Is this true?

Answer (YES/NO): NO